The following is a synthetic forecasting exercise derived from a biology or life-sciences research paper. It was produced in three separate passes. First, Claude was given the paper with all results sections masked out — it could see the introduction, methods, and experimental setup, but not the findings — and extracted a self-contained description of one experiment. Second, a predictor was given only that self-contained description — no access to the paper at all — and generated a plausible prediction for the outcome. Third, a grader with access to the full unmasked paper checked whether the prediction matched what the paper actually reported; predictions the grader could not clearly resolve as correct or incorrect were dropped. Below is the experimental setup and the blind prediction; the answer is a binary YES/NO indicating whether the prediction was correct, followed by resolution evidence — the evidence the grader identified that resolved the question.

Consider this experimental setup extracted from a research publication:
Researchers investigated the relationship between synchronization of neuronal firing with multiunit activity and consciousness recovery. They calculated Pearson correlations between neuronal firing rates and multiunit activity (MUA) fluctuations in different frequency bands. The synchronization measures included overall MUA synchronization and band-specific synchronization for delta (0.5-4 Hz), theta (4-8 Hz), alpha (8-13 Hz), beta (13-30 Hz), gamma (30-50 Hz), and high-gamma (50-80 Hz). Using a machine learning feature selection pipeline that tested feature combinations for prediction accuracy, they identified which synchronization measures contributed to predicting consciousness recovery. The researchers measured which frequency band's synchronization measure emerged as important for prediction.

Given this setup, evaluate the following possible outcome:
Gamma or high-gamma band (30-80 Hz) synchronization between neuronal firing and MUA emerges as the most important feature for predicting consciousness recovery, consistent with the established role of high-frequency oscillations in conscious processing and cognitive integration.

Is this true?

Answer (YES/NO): NO